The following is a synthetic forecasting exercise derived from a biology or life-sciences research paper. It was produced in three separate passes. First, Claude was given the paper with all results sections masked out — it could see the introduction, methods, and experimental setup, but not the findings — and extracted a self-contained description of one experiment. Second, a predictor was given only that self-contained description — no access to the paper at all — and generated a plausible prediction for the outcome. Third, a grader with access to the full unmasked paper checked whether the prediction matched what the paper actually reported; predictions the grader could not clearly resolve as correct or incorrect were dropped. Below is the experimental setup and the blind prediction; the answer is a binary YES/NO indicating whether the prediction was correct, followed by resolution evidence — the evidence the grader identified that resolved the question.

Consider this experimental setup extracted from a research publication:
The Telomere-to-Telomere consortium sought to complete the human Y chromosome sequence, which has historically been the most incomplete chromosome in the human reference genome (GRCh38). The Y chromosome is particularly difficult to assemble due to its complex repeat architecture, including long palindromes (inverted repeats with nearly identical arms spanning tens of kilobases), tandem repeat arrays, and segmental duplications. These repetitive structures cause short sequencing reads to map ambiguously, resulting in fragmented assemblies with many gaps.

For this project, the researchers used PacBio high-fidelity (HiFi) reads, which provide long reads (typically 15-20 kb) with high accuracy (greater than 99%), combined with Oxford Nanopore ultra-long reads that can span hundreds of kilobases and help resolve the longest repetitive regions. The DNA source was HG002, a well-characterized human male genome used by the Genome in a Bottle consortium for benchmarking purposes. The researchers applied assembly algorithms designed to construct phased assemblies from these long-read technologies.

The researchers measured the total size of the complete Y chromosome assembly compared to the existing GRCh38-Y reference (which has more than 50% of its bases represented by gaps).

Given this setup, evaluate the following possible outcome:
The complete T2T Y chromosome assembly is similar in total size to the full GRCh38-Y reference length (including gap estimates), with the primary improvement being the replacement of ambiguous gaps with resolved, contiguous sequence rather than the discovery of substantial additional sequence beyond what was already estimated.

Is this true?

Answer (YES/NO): NO